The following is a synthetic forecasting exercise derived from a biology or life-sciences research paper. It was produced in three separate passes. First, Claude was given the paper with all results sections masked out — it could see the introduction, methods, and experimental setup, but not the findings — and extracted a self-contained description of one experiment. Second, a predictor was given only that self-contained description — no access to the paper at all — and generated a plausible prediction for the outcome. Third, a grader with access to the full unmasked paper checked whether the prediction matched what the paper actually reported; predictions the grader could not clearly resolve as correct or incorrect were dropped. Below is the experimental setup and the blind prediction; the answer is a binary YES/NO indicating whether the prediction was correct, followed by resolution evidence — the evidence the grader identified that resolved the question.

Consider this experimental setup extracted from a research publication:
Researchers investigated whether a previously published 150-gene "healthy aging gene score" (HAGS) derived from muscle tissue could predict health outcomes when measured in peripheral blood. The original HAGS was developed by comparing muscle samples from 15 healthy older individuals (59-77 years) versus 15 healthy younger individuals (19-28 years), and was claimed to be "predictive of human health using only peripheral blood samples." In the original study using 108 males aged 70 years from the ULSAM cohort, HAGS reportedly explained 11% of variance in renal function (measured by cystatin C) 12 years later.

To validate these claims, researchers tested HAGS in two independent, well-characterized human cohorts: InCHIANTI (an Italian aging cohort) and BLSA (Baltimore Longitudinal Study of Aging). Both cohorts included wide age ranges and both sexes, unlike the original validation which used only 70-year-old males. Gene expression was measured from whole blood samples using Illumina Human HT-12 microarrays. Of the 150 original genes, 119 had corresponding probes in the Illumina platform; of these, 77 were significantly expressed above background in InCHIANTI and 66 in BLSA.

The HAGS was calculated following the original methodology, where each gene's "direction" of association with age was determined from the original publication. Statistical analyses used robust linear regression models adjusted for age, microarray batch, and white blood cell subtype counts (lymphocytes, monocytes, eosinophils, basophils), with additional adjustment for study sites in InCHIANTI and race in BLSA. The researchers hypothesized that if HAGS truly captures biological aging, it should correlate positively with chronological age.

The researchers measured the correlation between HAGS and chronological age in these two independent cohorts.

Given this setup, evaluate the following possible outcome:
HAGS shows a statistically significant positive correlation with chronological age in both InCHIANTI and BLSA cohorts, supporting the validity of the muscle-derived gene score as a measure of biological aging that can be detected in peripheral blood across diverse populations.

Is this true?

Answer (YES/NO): NO